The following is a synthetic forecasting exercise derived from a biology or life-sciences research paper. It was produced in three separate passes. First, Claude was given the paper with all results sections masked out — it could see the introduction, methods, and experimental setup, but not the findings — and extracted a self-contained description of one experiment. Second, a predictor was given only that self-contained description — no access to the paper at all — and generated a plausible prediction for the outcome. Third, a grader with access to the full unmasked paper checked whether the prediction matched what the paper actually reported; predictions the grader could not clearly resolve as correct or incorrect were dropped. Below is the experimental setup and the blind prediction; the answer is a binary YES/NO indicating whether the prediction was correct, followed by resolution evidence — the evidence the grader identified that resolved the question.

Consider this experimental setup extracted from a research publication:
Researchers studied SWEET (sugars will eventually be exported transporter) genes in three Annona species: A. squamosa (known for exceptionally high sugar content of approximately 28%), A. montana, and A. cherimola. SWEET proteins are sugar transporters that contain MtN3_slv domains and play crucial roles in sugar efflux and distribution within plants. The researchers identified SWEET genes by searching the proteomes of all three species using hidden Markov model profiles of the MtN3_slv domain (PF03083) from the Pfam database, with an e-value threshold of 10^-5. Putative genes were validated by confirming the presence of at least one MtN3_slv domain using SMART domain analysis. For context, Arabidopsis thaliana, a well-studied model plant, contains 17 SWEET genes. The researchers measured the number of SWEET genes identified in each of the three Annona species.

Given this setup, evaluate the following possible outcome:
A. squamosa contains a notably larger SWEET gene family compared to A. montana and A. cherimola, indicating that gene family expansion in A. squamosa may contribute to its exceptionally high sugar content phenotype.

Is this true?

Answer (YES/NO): NO